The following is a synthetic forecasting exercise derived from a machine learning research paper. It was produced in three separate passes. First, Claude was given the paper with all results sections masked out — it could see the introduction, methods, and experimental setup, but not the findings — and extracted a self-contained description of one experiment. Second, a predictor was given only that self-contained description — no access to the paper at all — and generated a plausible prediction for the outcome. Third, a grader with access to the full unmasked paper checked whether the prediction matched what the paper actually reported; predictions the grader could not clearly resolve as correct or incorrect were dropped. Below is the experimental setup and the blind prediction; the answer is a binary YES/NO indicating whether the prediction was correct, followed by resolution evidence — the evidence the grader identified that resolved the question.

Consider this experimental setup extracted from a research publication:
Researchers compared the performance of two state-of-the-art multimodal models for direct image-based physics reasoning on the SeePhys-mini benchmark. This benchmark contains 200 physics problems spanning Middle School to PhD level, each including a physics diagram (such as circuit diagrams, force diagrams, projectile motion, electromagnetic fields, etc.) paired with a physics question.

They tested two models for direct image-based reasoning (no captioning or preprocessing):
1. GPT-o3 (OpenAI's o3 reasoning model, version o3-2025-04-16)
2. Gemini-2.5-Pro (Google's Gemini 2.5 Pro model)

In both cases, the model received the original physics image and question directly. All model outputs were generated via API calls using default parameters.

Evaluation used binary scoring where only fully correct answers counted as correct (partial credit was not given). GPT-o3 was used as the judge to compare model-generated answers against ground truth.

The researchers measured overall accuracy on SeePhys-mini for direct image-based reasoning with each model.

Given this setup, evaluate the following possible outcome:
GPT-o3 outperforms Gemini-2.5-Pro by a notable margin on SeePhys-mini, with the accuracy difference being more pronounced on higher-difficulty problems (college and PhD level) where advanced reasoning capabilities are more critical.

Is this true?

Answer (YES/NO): NO